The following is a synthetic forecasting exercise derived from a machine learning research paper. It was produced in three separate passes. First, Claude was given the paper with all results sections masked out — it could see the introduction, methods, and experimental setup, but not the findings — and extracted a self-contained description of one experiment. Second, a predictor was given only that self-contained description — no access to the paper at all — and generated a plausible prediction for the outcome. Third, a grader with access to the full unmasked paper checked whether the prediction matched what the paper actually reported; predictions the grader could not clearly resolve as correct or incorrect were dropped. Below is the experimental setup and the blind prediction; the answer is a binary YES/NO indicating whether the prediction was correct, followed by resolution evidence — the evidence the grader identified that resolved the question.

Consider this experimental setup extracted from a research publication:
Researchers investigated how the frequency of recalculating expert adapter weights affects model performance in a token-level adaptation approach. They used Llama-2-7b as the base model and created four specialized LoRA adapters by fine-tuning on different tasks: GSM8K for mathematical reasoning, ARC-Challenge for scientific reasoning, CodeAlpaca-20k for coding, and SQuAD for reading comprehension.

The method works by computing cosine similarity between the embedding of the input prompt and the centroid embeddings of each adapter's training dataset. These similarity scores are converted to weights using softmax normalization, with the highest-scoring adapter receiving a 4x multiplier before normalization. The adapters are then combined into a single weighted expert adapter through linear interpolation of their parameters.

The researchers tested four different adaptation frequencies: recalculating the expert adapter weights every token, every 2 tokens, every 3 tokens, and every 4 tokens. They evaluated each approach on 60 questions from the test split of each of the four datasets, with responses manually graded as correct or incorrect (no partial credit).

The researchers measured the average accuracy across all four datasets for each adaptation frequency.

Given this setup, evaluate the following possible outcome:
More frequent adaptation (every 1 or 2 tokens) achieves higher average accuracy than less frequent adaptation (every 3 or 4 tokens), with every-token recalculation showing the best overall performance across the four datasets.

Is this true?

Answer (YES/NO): NO